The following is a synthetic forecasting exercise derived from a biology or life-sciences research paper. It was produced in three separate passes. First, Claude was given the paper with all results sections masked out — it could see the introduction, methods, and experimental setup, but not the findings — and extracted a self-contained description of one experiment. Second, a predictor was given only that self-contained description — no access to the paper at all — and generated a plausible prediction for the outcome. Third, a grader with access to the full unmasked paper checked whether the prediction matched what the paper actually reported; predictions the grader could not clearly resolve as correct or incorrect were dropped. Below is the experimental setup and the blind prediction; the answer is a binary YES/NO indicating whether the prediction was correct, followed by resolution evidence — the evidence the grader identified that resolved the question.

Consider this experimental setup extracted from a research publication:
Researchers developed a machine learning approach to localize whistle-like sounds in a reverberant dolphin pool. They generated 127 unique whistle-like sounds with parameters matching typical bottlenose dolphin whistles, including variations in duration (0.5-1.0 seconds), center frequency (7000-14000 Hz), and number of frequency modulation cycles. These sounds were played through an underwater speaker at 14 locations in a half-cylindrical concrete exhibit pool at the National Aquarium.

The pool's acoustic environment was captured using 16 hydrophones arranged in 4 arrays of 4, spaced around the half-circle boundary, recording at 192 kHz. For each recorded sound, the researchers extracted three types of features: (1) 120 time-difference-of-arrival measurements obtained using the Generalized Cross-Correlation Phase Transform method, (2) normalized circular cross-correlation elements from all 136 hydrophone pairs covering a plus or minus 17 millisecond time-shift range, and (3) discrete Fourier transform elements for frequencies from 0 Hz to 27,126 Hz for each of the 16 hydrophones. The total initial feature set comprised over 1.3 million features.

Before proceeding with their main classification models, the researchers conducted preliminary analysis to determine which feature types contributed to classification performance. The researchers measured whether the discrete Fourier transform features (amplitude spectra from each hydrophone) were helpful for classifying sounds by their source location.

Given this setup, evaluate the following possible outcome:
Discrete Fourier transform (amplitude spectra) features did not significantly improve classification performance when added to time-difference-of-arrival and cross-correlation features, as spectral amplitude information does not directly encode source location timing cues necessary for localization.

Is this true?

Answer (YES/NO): YES